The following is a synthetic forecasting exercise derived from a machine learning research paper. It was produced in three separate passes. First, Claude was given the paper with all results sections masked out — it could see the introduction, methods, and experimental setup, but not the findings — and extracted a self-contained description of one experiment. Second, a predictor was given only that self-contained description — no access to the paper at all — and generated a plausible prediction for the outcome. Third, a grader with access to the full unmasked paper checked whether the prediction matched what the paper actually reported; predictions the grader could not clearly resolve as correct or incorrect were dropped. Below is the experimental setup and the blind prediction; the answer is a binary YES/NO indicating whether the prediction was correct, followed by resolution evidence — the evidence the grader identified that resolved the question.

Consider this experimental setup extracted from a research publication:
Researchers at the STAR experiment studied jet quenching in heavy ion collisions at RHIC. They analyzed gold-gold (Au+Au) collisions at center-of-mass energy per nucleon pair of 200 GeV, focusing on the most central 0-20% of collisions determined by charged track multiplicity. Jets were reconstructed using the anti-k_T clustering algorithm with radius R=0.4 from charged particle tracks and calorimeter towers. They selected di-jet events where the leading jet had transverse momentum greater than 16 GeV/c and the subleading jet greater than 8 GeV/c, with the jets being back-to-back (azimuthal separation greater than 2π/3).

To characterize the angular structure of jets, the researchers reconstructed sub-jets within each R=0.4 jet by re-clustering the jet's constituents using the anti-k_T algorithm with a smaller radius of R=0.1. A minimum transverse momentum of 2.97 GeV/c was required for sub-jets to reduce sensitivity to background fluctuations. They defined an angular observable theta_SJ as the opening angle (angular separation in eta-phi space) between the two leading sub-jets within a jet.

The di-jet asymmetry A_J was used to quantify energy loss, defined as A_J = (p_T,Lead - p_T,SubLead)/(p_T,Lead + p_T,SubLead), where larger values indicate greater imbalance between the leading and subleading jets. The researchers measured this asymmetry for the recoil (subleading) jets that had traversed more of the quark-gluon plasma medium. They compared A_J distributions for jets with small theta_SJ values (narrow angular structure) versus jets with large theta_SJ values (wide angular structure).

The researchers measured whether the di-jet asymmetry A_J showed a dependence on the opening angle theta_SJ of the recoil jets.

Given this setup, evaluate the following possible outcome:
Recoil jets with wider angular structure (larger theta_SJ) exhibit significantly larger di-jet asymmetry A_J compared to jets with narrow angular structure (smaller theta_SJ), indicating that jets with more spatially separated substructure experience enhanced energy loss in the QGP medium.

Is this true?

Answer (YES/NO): NO